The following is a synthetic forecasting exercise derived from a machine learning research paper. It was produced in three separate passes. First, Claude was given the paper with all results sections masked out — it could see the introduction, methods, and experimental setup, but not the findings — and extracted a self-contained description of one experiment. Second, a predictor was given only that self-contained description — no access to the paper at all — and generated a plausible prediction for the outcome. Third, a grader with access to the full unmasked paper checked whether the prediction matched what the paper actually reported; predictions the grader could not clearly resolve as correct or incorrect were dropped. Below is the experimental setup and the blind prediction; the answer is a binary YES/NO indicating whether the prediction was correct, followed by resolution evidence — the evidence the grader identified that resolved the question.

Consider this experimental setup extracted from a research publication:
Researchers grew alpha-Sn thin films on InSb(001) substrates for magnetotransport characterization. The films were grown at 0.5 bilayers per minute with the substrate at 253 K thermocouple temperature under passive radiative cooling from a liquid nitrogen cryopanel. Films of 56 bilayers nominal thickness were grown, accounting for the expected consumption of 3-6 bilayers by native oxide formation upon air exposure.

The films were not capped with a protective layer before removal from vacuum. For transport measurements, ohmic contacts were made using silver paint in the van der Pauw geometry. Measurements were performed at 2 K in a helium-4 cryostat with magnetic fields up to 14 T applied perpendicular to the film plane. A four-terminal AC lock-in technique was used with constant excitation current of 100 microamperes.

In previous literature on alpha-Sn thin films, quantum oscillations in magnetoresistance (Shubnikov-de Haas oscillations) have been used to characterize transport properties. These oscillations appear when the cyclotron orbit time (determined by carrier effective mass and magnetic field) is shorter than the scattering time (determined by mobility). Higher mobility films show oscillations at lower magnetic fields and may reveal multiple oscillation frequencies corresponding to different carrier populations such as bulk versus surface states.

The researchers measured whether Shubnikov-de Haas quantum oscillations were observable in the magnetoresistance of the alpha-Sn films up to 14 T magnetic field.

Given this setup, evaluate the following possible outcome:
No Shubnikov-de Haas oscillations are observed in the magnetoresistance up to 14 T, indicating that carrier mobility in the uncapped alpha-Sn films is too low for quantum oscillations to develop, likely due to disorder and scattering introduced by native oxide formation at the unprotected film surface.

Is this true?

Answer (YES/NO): NO